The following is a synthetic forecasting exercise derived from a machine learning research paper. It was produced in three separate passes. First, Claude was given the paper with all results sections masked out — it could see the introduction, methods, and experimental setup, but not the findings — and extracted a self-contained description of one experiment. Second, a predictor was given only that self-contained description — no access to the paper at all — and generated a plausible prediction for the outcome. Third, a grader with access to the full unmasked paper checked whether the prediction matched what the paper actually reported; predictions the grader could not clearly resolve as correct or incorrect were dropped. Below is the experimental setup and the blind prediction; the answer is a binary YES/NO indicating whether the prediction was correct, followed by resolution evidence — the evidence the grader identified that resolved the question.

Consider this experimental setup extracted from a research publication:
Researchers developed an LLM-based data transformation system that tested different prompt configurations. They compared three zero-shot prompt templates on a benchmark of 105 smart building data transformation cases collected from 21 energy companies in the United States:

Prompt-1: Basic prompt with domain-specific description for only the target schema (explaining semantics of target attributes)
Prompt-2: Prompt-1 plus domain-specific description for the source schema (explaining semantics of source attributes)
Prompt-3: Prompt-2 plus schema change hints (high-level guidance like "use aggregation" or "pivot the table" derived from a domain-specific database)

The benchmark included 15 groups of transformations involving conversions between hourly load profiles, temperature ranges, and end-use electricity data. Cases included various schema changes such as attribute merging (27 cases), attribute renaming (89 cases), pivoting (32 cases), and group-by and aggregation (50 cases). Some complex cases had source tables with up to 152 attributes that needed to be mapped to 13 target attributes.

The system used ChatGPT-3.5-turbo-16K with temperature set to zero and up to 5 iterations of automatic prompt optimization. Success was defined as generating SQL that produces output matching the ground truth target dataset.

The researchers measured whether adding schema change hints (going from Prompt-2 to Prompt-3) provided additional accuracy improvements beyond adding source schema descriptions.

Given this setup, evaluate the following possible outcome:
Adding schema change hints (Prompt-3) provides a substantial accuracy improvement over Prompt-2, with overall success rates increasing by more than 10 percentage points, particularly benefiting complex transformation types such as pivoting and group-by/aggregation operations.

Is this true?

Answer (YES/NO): YES